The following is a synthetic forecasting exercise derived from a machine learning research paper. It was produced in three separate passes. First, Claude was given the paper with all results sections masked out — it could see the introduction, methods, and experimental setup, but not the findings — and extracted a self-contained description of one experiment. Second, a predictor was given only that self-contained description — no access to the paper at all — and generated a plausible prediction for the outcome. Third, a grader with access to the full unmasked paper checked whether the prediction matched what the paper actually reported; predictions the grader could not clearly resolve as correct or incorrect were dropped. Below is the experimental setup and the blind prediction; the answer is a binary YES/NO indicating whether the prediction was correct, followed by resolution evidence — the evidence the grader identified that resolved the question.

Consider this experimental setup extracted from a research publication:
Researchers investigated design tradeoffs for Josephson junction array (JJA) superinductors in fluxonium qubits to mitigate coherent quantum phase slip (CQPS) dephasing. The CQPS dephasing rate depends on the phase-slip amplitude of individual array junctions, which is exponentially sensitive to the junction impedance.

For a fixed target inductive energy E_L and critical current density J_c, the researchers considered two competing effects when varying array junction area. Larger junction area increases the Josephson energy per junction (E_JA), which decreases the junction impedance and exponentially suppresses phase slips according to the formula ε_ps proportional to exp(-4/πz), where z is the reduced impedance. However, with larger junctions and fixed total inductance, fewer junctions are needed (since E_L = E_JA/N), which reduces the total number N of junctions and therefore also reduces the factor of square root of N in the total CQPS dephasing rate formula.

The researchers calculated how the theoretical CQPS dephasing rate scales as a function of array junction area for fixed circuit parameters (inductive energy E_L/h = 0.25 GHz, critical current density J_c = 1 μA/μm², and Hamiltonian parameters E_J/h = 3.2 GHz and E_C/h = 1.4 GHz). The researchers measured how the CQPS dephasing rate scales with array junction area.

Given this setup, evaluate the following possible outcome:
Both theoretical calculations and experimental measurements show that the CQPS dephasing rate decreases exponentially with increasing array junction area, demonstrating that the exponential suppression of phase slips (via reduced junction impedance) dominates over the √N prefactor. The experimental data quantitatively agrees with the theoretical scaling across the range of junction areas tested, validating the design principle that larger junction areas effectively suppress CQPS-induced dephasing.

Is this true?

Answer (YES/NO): NO